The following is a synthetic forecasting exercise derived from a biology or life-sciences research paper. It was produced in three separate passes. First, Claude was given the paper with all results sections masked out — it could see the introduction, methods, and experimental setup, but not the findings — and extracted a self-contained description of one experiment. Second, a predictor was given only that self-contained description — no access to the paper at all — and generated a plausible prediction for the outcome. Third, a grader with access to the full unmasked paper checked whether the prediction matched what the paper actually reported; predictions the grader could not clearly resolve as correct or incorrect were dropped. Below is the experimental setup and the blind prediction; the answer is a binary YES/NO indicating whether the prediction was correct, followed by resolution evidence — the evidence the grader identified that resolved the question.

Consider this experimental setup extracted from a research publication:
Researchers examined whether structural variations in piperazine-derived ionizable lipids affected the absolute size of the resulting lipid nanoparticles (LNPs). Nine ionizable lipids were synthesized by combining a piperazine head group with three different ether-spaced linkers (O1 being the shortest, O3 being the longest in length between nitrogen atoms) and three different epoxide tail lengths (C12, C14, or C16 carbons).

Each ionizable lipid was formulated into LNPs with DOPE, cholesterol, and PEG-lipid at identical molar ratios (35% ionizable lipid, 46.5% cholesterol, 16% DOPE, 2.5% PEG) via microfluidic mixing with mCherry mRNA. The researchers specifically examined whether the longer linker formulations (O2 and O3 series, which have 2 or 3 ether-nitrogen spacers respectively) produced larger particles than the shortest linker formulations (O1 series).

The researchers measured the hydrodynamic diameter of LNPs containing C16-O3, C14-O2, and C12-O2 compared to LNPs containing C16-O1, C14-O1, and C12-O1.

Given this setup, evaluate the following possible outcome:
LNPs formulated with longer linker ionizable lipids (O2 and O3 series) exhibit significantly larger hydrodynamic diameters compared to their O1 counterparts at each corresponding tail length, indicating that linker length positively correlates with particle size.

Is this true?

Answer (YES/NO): YES